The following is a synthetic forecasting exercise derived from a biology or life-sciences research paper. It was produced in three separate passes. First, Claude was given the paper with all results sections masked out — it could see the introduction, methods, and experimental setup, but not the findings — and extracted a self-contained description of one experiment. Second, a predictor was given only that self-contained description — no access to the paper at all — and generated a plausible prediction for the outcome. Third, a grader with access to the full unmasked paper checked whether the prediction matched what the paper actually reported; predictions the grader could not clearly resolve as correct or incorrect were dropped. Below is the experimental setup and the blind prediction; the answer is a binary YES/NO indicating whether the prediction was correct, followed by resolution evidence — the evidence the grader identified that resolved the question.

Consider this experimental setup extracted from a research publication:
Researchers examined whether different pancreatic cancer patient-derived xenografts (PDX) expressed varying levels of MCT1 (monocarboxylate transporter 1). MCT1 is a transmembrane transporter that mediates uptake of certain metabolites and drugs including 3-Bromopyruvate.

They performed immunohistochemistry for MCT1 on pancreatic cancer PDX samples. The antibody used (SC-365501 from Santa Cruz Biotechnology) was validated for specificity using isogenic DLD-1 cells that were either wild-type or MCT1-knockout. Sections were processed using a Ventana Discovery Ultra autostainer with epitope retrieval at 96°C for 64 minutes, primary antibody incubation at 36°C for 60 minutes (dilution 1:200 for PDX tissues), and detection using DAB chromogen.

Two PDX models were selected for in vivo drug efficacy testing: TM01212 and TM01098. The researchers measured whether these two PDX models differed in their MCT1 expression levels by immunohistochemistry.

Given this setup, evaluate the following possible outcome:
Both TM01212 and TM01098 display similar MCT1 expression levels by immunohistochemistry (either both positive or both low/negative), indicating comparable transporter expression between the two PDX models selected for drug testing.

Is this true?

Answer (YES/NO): NO